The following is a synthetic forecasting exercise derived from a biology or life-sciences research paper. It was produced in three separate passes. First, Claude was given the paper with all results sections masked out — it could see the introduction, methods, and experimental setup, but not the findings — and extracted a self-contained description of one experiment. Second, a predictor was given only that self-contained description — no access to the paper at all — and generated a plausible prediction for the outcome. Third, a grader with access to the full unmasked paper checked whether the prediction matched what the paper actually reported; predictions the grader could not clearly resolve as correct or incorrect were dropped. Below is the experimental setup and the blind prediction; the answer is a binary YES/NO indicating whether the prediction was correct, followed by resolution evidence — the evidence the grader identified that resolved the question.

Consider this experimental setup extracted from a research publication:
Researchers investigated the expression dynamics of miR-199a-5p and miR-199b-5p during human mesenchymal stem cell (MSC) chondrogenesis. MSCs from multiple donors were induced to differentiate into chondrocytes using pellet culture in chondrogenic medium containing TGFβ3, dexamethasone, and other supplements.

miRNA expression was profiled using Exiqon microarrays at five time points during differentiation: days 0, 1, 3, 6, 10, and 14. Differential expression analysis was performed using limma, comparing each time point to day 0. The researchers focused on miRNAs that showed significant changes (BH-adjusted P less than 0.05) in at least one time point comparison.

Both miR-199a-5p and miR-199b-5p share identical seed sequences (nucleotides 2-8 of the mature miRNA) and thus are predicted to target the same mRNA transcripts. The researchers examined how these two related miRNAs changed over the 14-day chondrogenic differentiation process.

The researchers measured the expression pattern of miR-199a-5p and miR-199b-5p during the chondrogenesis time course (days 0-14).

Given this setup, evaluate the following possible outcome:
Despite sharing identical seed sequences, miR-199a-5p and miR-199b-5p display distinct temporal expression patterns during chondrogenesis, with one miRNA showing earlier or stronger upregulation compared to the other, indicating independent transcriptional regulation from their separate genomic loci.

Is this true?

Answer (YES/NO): YES